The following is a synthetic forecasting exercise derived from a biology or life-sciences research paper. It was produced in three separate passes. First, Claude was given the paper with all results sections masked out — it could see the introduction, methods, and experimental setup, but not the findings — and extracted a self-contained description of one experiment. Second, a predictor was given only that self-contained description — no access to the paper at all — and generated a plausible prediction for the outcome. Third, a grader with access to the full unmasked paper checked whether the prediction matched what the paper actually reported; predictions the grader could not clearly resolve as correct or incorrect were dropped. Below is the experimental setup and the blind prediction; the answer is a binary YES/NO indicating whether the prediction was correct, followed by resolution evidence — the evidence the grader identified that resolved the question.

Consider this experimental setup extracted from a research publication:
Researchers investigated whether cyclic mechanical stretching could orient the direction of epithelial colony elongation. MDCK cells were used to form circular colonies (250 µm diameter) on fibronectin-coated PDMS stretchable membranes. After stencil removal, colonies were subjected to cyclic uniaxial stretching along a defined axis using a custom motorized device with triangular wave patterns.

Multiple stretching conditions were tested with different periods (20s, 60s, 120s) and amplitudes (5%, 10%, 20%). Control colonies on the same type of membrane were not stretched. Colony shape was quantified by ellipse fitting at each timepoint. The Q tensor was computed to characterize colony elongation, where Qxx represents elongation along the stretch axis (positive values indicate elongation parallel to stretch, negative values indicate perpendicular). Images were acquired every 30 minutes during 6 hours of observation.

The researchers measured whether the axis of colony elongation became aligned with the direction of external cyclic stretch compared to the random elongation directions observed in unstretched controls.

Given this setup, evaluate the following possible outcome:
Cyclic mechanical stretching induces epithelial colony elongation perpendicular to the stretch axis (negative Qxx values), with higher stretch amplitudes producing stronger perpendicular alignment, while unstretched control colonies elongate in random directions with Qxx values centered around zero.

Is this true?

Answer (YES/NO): NO